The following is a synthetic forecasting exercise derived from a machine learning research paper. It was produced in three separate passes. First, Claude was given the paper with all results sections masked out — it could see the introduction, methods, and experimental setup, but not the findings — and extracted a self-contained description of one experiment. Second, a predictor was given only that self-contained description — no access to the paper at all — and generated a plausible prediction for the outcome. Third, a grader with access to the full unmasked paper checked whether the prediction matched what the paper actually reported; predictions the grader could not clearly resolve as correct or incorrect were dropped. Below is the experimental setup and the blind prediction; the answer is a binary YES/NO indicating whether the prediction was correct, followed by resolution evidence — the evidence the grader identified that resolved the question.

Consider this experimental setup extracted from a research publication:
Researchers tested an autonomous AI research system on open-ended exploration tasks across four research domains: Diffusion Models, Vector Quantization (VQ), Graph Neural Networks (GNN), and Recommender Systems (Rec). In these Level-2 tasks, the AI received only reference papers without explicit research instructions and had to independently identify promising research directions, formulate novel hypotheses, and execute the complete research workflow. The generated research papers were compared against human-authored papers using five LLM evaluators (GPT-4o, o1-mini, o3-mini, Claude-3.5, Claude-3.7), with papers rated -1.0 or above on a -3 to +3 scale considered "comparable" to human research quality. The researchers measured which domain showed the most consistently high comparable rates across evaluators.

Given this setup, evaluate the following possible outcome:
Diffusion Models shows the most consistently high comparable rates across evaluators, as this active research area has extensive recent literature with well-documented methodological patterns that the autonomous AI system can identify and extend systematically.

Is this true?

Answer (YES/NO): NO